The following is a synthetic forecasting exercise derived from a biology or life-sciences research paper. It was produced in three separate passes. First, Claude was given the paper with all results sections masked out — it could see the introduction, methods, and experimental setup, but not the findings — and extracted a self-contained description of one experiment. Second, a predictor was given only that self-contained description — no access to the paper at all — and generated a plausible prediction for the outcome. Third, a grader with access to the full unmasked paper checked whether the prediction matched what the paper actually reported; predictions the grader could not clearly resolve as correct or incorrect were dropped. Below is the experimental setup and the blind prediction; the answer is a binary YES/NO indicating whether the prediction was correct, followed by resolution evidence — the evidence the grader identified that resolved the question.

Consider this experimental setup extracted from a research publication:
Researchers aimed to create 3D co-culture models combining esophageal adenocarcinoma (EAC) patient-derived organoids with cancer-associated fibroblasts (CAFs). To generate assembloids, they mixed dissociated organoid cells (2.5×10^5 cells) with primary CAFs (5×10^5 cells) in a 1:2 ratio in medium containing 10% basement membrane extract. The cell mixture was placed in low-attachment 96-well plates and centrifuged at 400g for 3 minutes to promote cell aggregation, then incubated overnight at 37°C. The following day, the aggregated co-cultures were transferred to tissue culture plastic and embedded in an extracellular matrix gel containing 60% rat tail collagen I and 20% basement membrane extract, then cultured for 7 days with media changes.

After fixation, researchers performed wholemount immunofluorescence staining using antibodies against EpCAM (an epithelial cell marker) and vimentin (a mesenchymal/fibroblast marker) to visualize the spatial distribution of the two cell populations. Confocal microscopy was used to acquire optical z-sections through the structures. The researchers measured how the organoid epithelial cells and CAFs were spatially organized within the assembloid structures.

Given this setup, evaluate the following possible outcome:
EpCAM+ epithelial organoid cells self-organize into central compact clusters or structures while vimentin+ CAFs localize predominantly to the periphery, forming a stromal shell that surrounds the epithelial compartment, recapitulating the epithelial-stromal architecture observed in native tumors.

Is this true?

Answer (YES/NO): NO